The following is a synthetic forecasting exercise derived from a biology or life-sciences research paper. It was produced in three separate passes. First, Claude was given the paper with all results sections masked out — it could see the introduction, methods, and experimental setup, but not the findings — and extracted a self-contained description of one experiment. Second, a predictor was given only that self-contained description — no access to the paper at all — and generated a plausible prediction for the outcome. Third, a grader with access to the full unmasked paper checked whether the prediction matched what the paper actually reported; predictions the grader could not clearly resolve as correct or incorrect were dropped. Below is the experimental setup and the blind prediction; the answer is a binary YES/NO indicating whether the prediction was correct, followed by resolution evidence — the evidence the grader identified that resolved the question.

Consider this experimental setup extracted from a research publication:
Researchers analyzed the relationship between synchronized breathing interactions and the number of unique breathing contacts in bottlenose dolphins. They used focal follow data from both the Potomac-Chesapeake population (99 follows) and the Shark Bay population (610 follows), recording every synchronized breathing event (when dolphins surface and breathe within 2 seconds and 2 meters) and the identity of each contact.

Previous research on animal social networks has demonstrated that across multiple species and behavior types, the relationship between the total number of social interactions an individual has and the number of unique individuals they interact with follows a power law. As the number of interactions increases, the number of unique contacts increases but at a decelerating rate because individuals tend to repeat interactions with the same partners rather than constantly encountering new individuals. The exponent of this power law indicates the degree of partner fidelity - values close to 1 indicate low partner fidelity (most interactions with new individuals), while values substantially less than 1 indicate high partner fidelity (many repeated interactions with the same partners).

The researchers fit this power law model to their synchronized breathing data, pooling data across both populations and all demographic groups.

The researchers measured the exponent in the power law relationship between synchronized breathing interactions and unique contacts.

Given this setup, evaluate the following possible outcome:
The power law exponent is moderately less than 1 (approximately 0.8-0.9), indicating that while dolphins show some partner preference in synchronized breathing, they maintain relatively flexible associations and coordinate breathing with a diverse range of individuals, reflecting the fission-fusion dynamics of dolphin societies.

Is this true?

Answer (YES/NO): NO